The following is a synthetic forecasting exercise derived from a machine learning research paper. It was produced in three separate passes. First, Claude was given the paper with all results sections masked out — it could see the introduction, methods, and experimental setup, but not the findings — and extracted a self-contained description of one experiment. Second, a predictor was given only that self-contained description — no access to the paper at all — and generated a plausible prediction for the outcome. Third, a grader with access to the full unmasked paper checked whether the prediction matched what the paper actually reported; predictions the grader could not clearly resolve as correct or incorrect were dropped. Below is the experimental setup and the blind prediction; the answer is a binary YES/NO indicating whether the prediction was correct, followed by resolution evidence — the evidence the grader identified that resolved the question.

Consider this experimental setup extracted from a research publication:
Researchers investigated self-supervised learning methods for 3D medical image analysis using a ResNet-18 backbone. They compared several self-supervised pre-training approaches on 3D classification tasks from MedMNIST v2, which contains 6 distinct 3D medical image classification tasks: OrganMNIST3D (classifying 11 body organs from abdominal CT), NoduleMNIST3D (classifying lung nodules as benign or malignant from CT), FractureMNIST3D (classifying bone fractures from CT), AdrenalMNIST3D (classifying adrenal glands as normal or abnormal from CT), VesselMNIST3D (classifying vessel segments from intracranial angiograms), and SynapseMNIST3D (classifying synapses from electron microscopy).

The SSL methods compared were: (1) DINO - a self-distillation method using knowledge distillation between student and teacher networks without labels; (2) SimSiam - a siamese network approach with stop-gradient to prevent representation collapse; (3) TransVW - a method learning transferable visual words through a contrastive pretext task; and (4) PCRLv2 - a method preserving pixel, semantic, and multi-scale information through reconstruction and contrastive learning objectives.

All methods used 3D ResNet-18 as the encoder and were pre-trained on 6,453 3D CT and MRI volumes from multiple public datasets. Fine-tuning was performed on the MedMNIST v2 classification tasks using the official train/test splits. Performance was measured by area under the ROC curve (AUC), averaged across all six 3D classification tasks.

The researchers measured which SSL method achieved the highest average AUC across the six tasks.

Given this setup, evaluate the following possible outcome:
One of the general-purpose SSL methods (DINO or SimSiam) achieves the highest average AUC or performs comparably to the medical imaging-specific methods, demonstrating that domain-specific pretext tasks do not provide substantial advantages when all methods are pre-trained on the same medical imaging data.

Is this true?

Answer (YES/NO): NO